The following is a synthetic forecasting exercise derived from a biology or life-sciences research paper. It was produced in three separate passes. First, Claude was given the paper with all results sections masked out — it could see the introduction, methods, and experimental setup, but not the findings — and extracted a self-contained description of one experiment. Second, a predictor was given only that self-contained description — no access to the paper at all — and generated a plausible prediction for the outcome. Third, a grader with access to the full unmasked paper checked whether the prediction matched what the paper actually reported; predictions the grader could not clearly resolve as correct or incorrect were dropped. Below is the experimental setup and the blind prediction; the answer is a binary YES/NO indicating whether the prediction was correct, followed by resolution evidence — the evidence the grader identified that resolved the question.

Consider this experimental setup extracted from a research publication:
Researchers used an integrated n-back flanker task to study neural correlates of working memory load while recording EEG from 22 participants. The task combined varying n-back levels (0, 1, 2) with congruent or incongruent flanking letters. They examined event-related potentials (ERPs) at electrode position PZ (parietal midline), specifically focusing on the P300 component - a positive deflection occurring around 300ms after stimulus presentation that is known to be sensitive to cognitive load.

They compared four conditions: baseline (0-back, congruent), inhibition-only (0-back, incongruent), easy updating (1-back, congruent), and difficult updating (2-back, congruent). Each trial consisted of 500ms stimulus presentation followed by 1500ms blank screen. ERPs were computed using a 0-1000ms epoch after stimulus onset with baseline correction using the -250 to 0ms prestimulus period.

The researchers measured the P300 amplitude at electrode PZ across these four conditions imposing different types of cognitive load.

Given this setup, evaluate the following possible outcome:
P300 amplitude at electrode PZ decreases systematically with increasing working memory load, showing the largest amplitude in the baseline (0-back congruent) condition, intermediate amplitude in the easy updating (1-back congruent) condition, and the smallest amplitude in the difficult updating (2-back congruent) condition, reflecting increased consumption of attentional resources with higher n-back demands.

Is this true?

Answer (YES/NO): YES